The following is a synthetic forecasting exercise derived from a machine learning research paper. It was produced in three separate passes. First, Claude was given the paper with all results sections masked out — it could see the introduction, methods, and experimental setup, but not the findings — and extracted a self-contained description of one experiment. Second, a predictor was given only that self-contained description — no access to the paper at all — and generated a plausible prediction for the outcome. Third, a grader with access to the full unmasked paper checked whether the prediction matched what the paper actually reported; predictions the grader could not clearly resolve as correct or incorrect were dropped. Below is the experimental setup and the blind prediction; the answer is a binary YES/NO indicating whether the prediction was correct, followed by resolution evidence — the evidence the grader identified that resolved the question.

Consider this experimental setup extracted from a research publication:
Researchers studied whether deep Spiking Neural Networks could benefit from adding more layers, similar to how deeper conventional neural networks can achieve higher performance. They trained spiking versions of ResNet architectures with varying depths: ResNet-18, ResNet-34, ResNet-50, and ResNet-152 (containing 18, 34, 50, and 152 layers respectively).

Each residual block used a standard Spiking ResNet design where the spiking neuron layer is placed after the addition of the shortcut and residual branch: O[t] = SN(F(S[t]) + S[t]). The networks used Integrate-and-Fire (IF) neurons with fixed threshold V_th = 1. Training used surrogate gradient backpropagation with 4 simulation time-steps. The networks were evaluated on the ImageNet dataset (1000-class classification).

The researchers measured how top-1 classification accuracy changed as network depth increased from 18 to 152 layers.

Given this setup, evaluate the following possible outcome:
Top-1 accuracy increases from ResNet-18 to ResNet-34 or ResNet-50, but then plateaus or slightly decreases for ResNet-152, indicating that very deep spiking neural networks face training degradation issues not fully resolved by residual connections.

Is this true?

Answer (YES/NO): NO